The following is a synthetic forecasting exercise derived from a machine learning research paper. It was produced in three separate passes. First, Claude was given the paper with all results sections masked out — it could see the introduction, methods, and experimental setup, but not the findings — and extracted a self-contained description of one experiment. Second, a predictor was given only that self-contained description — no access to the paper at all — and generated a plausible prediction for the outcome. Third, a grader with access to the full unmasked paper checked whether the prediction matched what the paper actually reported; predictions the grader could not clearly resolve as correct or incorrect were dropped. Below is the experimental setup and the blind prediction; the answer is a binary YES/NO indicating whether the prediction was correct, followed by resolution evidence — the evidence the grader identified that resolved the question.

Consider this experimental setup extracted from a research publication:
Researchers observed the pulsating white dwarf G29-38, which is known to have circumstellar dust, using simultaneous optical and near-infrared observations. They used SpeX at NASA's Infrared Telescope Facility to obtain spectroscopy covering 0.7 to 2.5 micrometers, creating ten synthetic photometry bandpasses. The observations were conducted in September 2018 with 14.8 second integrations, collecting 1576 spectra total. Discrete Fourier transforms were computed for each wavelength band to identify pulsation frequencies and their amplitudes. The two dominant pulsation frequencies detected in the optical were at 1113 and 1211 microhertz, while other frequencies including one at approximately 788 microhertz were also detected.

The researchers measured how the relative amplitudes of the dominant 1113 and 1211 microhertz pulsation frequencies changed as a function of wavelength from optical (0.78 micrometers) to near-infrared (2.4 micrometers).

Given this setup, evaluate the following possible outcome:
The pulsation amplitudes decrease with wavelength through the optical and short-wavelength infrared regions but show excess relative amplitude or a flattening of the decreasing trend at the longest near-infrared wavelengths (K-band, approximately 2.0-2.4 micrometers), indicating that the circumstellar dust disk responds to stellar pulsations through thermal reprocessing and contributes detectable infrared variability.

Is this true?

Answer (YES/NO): NO